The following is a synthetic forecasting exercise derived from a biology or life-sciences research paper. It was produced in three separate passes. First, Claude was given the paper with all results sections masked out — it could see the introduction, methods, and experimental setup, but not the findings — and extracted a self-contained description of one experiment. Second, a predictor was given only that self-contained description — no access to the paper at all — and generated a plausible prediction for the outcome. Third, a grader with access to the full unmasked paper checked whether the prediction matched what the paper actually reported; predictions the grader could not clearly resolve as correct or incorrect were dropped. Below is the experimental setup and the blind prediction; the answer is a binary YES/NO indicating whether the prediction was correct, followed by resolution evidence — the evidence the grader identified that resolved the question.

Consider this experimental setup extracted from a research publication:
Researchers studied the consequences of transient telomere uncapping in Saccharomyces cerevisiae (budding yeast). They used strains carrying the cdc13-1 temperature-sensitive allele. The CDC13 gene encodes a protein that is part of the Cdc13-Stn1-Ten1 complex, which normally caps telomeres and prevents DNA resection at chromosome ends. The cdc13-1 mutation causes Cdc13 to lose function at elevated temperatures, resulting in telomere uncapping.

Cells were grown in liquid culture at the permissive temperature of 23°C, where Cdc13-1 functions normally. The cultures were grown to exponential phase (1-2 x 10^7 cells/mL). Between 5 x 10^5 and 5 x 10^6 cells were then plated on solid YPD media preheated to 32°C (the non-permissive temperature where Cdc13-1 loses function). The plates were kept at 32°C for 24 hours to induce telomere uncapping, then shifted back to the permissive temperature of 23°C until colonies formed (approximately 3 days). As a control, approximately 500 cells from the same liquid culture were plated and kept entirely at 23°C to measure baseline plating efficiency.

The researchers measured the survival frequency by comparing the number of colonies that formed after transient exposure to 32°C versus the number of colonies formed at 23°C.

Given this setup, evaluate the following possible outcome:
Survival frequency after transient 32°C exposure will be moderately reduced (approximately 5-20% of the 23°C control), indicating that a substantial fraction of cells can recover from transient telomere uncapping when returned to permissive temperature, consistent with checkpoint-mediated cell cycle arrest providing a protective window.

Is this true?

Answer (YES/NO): NO